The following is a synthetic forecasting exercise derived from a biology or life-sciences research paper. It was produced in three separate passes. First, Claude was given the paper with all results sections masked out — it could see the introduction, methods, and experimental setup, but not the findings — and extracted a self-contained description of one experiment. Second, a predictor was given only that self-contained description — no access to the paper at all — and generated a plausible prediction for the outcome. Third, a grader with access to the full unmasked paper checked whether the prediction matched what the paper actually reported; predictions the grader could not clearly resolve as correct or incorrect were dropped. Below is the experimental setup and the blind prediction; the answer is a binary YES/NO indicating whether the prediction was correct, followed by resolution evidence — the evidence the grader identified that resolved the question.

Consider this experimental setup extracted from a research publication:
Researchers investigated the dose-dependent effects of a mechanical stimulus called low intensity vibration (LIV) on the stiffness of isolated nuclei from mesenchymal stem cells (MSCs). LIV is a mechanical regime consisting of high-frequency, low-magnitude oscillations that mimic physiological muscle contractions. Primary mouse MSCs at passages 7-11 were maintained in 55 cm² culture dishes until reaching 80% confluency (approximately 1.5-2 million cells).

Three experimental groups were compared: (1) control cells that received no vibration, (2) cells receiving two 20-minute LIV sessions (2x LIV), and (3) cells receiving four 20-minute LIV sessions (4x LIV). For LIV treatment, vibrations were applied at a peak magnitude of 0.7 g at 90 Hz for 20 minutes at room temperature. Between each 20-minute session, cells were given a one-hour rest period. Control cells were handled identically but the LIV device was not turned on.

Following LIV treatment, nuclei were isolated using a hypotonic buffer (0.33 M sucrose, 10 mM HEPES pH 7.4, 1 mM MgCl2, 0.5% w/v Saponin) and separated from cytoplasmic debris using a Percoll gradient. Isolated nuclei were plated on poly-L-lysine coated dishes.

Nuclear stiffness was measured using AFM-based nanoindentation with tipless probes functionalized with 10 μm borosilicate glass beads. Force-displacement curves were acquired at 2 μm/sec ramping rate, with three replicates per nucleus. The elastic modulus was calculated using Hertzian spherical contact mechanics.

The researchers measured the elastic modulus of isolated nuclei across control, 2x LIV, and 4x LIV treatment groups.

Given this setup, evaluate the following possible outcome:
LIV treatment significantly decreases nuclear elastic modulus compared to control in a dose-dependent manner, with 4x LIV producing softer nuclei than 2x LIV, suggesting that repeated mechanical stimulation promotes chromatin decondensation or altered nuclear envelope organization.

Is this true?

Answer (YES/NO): NO